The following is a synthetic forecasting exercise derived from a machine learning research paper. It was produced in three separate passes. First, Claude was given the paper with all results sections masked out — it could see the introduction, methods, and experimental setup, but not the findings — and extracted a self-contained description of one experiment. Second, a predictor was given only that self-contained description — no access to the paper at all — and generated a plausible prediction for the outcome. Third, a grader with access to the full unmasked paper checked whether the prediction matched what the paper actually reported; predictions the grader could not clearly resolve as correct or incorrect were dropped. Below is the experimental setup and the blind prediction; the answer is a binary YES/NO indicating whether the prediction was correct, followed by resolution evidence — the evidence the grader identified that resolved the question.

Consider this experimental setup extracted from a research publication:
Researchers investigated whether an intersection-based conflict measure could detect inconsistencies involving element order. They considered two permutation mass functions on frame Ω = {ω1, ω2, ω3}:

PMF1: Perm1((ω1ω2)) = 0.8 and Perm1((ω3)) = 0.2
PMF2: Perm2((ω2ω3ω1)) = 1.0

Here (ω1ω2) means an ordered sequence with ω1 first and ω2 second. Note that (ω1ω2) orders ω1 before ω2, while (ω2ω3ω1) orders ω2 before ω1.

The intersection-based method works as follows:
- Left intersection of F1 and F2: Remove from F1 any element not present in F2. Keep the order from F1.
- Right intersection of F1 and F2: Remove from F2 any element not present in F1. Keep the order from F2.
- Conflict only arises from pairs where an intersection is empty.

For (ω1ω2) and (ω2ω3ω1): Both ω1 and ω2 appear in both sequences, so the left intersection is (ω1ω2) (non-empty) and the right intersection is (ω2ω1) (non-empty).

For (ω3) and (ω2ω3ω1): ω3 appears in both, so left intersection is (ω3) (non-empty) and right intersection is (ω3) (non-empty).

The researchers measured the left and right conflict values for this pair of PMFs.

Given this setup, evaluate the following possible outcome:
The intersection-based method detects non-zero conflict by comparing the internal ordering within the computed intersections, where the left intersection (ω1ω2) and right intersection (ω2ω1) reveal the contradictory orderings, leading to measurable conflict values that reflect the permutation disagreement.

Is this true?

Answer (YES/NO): NO